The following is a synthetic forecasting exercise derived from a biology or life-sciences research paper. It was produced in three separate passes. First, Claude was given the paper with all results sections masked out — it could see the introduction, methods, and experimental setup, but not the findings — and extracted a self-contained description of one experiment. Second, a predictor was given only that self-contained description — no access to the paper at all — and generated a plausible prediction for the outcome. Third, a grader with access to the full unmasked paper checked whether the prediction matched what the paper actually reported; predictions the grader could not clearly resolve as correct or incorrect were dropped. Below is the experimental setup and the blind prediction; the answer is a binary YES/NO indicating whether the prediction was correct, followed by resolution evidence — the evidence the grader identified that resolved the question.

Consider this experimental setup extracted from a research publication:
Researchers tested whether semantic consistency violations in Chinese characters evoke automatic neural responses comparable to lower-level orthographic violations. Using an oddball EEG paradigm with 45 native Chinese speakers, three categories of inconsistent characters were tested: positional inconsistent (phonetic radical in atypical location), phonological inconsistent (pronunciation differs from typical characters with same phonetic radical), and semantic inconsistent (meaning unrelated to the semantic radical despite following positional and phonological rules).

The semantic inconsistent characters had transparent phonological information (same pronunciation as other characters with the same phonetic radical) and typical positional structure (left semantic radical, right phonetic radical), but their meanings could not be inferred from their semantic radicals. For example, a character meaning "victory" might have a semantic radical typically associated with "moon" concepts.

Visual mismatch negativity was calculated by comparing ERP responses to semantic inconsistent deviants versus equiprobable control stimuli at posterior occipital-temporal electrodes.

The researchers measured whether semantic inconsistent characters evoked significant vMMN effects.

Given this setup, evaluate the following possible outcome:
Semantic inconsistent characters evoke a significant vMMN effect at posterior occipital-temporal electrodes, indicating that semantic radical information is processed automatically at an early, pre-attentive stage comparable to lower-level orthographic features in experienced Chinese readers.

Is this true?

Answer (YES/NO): NO